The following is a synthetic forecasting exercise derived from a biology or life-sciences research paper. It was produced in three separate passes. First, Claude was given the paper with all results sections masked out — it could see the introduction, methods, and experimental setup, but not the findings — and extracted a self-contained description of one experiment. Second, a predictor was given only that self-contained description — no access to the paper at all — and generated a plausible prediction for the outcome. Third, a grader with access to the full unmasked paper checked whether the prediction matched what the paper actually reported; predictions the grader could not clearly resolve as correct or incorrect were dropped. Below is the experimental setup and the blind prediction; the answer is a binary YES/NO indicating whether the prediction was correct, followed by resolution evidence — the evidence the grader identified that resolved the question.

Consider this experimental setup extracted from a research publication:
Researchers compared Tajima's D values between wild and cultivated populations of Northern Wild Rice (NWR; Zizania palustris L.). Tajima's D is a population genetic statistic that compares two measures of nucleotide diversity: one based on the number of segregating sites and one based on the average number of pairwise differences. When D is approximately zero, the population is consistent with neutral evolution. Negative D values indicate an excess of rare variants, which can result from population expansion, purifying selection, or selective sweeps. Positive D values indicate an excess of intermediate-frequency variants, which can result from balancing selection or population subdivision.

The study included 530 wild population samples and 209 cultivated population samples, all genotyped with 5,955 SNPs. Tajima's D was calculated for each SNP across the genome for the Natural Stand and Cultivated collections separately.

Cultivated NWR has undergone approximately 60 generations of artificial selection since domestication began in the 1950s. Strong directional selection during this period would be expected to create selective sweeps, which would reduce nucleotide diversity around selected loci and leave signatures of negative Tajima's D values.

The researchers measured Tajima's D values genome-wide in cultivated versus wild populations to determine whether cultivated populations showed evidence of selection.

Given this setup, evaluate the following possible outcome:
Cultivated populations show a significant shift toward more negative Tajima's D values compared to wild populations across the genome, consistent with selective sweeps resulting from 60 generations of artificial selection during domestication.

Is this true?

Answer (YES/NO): NO